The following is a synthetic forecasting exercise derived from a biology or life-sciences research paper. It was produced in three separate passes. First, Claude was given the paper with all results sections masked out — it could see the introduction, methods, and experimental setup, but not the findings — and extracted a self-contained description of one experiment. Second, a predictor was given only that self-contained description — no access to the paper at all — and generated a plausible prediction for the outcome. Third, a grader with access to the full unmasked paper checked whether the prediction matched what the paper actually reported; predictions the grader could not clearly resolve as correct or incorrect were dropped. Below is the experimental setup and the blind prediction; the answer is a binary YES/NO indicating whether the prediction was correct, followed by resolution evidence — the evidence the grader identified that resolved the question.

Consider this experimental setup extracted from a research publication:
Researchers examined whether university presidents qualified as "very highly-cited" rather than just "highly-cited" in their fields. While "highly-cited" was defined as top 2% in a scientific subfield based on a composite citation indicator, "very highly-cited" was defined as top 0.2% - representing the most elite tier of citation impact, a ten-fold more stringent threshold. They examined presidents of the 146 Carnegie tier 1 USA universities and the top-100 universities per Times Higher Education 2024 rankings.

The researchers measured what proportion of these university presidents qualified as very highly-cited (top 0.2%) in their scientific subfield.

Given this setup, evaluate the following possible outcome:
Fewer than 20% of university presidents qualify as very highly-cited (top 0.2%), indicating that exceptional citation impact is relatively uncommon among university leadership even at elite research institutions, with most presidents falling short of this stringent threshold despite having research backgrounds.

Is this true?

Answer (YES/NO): YES